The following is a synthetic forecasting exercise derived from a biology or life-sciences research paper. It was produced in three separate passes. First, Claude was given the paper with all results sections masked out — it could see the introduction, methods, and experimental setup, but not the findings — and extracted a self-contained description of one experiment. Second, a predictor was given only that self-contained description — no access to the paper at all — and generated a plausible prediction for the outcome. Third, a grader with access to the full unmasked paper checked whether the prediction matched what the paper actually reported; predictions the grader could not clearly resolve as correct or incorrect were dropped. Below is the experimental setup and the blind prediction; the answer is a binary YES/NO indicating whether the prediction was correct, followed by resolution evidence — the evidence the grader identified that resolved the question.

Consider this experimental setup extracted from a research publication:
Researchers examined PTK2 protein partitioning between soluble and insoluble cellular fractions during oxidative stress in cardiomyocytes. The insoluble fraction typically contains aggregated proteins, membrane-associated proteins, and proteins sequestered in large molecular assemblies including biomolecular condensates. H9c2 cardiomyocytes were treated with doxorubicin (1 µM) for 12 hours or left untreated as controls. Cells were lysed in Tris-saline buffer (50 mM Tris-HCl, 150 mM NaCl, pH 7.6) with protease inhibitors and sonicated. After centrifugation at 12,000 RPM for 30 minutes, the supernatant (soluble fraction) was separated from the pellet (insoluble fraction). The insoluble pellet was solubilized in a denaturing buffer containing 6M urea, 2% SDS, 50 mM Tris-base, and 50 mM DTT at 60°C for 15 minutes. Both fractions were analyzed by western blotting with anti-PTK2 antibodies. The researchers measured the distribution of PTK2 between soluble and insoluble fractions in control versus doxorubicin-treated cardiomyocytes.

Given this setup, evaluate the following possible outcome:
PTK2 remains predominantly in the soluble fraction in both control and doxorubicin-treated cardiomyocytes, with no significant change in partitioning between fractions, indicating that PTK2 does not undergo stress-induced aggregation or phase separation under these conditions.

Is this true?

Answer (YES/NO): NO